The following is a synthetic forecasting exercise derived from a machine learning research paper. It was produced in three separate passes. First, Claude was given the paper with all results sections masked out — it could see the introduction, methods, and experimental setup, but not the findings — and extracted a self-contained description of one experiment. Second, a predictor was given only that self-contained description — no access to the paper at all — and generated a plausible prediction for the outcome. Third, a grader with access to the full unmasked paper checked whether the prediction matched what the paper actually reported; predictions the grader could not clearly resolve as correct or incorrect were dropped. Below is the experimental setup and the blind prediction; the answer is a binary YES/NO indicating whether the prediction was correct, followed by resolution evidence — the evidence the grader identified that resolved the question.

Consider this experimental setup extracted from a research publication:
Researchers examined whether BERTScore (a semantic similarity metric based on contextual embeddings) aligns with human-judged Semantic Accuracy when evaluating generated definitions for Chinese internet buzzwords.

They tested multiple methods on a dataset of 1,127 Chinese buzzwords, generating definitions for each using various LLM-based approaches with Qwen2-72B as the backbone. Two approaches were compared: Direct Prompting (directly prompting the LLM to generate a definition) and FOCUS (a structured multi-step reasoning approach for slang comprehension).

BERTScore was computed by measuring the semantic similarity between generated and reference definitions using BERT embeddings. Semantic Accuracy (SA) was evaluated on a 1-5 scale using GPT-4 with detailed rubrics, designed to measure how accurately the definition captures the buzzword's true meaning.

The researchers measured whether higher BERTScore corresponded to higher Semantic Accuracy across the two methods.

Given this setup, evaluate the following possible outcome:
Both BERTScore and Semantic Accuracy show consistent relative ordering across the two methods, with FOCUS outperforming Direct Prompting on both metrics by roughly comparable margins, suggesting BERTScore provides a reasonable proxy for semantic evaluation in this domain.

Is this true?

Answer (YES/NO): NO